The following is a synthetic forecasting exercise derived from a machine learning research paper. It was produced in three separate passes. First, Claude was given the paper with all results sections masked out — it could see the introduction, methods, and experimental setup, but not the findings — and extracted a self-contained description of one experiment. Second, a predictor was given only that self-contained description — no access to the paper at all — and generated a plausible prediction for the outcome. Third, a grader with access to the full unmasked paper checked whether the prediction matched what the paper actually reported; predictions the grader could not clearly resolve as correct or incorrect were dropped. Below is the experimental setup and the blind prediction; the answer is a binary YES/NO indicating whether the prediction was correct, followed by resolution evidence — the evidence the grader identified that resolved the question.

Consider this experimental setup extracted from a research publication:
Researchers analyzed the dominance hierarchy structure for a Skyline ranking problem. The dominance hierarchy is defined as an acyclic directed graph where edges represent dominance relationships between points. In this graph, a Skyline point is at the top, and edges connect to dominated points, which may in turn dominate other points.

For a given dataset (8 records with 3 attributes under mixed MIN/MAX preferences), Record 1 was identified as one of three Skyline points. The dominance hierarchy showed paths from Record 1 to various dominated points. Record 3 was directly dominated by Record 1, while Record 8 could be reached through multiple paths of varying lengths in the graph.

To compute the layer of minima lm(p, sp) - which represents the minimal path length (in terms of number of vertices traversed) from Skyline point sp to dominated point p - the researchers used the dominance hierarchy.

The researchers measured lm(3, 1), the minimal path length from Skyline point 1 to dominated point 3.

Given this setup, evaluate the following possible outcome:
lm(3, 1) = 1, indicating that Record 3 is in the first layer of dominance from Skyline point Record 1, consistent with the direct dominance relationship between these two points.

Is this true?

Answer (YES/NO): NO